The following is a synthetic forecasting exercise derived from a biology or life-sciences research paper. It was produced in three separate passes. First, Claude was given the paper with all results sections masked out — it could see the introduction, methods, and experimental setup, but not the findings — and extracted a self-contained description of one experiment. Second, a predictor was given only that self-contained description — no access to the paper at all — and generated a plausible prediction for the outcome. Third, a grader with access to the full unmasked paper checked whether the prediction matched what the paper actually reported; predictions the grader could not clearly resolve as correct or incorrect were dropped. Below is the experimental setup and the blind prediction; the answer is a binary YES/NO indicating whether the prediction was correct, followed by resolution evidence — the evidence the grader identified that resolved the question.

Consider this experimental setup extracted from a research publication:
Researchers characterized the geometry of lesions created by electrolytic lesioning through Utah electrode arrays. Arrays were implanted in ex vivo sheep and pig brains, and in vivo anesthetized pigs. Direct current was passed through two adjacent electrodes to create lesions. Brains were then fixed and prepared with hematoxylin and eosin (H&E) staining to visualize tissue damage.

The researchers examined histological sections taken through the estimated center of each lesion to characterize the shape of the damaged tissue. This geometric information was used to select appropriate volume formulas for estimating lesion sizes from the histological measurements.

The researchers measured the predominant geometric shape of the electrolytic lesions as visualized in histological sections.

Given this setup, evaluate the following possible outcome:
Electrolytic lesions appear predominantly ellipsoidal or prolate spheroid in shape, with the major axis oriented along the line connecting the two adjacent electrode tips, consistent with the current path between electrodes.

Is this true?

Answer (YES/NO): NO